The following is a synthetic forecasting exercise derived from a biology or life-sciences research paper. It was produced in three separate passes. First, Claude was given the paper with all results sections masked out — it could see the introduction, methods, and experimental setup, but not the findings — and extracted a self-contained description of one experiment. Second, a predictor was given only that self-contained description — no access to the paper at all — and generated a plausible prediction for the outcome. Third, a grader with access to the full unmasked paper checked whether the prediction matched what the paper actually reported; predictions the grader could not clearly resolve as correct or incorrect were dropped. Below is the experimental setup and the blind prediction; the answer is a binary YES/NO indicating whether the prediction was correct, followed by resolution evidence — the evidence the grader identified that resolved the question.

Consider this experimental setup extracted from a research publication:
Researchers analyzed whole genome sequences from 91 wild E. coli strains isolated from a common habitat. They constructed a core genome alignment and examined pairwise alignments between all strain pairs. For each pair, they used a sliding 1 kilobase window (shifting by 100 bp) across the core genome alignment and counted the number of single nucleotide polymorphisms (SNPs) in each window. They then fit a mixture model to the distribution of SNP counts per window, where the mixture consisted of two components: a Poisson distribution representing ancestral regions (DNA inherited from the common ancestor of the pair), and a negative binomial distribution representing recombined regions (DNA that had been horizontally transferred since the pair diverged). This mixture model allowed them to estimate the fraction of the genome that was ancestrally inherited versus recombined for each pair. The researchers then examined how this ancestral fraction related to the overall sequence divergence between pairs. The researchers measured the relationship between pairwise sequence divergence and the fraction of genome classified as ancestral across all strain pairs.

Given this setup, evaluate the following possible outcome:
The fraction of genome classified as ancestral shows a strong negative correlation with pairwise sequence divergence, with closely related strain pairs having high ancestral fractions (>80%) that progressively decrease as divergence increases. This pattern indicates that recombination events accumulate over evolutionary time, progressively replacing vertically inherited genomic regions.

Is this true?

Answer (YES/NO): YES